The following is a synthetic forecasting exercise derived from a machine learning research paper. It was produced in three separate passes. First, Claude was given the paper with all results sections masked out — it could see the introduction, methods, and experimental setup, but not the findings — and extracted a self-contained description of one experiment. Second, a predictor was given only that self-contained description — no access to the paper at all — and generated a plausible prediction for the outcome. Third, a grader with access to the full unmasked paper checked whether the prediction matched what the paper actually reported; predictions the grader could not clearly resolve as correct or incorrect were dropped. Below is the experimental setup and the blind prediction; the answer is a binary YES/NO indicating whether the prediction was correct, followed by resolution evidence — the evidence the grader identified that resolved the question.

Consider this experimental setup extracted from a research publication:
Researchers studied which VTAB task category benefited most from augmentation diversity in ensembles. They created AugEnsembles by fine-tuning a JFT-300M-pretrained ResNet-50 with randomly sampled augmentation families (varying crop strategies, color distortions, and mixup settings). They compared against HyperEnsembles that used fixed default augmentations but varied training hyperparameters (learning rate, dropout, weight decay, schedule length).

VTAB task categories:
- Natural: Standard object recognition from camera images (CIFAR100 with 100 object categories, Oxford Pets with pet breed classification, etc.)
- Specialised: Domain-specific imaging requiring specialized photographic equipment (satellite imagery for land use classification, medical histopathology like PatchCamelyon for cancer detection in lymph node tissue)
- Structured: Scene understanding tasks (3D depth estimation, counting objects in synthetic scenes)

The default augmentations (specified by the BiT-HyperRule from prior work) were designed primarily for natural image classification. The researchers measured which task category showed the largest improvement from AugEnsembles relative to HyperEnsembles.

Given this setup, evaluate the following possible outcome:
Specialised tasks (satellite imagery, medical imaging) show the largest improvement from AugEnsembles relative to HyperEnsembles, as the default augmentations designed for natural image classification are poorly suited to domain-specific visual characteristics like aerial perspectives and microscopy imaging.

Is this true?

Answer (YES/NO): YES